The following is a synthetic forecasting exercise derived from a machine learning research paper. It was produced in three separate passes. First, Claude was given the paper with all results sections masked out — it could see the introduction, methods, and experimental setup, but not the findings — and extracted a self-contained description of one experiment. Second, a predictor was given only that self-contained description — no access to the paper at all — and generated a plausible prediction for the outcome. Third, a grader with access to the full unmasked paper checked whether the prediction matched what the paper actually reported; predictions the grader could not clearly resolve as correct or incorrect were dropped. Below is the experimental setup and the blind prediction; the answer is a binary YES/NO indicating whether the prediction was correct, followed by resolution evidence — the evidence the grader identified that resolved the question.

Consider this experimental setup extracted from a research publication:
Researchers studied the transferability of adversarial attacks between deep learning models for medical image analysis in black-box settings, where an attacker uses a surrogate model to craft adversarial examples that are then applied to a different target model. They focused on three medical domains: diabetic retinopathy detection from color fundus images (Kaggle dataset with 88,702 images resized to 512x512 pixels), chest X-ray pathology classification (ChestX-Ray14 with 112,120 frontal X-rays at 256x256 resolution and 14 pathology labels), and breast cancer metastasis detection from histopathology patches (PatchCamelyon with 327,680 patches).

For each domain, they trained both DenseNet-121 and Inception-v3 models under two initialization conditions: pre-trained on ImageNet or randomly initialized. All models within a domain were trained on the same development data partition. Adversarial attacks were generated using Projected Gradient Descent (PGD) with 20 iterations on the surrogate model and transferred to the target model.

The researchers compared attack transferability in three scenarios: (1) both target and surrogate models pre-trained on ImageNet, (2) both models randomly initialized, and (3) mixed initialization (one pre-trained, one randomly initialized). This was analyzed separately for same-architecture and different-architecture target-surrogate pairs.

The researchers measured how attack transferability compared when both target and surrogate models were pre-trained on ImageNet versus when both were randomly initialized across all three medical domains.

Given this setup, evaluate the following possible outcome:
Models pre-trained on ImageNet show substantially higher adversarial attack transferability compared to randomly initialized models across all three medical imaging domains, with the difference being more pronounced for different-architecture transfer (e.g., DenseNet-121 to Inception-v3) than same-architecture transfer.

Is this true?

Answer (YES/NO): NO